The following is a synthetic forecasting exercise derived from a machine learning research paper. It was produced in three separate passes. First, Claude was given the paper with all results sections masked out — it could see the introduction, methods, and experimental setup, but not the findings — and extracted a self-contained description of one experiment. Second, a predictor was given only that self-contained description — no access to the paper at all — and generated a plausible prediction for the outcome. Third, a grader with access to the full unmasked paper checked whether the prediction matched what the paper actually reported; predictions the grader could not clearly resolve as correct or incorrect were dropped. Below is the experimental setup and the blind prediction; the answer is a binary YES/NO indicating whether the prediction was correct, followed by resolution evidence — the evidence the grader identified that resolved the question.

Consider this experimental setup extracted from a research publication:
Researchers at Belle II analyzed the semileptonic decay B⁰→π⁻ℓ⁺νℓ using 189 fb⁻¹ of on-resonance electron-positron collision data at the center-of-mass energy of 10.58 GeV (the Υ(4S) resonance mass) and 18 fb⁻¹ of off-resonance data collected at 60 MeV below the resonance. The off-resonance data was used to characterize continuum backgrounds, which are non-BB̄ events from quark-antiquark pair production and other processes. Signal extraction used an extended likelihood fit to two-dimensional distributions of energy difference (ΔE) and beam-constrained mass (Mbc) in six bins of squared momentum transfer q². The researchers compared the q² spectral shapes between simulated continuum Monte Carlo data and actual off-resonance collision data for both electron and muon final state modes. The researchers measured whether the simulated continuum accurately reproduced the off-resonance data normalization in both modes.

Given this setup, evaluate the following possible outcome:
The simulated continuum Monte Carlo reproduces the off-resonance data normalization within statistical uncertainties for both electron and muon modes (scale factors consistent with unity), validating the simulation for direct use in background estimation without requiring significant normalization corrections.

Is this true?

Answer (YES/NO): NO